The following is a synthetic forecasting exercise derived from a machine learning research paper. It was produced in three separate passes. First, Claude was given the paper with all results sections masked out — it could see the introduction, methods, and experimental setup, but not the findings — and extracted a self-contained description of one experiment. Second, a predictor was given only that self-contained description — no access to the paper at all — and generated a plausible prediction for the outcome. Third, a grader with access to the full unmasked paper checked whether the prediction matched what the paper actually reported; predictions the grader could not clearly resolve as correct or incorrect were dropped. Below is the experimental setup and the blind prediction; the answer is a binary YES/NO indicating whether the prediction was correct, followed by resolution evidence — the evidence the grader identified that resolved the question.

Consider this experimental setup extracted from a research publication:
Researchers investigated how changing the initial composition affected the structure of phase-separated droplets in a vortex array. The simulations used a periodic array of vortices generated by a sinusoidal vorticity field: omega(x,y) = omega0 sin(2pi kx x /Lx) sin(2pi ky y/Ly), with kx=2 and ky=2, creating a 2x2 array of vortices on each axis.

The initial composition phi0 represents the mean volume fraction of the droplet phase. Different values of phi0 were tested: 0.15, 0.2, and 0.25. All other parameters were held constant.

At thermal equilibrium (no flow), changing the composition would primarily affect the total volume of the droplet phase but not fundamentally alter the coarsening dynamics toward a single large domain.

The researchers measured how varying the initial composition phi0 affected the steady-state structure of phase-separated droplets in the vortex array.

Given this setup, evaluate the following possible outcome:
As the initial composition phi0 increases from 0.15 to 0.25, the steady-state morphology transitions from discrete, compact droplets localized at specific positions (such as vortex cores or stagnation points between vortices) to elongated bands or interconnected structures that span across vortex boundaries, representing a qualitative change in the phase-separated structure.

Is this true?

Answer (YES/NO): NO